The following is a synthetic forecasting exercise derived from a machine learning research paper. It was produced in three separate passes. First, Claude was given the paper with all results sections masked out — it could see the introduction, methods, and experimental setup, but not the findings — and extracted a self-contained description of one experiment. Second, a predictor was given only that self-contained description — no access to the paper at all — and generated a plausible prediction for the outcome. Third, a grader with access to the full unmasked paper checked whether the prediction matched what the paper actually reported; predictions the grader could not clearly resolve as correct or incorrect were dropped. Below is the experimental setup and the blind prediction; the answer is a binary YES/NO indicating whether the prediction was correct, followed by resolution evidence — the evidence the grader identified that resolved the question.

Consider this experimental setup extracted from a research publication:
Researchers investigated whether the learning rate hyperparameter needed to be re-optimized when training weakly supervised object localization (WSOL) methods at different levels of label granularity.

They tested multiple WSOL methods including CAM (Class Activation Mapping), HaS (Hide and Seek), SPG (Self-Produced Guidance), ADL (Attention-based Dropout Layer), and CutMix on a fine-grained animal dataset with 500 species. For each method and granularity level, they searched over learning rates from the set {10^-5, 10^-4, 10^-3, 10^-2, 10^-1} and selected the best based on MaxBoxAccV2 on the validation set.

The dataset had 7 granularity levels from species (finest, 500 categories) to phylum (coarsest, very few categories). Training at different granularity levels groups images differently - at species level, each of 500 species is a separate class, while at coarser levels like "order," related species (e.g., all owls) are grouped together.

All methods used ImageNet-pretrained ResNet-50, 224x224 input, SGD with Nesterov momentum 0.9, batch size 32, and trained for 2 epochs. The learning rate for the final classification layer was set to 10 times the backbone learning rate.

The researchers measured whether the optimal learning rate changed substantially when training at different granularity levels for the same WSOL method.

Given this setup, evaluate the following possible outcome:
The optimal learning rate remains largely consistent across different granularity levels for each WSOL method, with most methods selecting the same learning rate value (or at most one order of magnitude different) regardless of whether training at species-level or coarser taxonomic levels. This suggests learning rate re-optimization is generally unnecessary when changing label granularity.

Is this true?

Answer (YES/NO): YES